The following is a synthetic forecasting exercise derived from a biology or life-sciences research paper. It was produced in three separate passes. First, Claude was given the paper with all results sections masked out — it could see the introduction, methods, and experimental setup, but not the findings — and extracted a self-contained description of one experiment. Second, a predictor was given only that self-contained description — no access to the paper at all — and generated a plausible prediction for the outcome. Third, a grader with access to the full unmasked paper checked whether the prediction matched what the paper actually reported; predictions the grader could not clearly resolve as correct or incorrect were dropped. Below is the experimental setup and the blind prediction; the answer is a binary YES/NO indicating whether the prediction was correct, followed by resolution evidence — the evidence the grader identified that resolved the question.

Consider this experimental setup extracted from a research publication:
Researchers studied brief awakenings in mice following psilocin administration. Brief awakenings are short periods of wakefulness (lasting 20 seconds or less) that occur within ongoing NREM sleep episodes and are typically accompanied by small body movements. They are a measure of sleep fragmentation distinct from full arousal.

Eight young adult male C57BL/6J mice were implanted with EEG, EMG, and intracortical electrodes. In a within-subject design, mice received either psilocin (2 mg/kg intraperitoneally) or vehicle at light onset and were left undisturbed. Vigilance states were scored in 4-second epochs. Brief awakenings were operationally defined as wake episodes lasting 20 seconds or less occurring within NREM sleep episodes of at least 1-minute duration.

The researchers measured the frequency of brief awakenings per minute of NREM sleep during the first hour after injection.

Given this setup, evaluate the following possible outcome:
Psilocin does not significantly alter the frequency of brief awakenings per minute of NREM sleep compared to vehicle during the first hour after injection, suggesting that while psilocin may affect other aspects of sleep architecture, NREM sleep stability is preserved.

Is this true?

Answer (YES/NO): NO